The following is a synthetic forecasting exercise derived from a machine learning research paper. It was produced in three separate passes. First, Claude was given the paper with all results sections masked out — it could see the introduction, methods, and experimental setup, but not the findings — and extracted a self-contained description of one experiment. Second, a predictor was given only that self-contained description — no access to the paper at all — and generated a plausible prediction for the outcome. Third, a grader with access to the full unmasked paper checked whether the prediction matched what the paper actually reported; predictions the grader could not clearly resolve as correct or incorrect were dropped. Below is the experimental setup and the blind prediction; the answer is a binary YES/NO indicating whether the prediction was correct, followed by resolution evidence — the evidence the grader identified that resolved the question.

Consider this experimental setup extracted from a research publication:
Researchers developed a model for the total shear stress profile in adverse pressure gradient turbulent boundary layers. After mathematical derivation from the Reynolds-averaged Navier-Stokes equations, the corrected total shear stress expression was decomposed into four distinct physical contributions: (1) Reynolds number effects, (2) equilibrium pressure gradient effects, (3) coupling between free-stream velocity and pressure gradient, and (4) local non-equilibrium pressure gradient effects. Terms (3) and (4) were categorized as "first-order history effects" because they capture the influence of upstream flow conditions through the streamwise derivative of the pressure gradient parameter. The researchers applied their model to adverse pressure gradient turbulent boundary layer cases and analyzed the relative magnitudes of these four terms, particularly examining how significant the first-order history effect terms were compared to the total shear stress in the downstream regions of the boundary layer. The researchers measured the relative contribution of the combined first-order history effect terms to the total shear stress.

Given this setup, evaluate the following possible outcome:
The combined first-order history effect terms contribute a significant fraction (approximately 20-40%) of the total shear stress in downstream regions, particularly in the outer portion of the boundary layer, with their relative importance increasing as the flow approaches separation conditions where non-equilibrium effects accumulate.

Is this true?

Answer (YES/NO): NO